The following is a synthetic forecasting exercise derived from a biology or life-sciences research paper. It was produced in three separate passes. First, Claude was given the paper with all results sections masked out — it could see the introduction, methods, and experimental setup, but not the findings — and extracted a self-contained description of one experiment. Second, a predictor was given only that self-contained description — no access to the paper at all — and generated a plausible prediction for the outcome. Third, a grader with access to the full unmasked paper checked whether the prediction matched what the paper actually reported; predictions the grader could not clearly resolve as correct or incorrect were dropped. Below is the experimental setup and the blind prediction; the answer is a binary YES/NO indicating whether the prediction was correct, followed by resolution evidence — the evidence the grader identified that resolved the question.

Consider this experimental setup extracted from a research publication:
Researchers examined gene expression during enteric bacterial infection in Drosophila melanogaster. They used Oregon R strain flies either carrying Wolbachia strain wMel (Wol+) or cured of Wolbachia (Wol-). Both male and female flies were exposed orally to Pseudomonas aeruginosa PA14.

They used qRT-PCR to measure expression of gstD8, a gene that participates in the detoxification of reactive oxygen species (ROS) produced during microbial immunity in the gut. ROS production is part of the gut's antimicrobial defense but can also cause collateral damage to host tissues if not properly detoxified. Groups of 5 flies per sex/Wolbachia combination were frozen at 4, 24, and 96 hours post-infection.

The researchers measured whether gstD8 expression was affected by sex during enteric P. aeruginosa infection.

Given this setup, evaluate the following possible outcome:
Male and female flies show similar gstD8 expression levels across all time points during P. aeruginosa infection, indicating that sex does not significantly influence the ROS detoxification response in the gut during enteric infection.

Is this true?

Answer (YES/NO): NO